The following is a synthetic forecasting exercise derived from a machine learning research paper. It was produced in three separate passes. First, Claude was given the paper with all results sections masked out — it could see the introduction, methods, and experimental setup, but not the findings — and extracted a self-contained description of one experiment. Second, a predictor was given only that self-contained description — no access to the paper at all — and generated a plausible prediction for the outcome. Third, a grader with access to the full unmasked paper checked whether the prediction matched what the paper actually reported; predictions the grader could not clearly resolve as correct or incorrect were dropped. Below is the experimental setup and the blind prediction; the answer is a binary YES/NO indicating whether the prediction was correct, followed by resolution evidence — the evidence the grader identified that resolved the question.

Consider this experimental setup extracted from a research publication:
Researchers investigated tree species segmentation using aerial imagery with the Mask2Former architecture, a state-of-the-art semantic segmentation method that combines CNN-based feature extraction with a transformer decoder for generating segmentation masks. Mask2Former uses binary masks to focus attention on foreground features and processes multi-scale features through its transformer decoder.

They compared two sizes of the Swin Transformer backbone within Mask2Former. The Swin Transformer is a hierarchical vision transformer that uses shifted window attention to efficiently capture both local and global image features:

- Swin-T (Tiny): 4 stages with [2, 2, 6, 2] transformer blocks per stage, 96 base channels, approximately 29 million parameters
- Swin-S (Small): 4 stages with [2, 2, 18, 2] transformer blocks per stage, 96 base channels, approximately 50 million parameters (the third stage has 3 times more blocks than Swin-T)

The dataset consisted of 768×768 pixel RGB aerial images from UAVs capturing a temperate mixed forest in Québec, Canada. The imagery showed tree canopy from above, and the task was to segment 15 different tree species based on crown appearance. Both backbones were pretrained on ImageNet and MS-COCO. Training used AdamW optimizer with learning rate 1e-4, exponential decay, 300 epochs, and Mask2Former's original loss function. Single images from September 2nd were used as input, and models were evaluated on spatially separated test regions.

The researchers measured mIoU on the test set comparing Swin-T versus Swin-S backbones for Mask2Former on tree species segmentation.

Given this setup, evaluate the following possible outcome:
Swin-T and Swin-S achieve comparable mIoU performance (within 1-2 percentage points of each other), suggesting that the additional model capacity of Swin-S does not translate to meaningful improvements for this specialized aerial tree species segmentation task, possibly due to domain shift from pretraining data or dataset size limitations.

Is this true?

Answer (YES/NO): NO